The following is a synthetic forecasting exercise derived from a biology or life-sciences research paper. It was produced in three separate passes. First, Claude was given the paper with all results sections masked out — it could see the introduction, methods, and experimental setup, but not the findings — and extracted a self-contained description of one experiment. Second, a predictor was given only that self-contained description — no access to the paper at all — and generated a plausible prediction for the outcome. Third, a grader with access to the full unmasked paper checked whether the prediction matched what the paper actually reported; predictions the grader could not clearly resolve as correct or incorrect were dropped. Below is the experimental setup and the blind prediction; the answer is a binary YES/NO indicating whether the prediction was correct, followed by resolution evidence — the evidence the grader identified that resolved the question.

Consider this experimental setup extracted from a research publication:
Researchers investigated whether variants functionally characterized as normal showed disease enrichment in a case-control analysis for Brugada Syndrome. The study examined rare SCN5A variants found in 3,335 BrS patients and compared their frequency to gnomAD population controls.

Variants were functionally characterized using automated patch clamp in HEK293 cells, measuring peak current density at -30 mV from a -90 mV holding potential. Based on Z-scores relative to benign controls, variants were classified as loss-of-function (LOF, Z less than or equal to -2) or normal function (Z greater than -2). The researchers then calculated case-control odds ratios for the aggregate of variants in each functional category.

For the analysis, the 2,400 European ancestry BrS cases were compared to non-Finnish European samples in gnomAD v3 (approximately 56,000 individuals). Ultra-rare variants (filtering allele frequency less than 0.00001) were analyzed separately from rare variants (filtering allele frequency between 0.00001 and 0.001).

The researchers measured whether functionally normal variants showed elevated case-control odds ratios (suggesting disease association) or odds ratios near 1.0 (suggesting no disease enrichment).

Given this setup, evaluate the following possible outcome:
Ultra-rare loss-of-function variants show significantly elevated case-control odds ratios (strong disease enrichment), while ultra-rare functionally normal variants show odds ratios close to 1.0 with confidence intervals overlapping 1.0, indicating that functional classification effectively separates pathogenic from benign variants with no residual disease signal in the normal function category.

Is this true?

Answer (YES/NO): NO